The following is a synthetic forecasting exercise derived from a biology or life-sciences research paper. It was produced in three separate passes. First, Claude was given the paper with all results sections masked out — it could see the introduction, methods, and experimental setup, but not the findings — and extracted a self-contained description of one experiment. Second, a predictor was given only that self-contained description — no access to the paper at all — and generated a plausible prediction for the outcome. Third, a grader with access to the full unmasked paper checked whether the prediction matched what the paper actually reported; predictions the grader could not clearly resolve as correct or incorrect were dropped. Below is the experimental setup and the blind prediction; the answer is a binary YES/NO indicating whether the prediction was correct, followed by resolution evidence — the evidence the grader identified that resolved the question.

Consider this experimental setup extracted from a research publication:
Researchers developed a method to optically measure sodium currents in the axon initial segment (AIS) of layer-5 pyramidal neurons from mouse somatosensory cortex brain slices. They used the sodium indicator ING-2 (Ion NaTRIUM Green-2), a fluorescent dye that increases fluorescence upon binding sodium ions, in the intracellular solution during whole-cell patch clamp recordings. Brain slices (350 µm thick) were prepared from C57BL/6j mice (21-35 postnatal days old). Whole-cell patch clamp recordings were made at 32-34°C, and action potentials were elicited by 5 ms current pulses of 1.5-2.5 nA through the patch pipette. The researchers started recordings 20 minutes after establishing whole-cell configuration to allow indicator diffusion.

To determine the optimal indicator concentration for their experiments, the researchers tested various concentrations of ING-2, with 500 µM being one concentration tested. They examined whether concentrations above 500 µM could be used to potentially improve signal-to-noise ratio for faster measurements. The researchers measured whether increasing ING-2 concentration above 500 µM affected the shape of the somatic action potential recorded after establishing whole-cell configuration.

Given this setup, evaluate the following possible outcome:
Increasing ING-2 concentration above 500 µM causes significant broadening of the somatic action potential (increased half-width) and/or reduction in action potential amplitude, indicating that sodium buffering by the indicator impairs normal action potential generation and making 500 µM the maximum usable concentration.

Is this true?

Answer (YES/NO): NO